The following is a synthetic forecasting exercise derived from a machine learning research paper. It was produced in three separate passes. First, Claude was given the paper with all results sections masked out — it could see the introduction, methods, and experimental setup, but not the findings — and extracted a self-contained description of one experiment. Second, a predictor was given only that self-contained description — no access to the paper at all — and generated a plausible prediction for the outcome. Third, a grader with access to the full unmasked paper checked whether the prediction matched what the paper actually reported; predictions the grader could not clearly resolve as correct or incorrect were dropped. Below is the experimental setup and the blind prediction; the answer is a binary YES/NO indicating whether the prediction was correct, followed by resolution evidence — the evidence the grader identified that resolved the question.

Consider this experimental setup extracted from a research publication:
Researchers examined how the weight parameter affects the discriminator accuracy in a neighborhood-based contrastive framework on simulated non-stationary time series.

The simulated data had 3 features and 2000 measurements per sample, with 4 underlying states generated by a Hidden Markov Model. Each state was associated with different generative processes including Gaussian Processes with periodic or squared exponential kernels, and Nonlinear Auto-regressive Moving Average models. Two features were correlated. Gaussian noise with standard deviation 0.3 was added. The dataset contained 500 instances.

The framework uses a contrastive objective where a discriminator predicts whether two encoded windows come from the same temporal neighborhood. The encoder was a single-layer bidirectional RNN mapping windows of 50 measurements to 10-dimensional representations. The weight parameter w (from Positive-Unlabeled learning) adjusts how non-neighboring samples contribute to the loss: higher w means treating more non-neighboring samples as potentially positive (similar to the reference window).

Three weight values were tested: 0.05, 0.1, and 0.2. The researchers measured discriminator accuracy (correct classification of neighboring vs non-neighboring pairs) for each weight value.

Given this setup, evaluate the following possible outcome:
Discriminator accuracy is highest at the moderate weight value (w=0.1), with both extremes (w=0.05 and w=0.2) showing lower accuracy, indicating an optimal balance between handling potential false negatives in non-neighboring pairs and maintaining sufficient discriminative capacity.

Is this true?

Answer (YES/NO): NO